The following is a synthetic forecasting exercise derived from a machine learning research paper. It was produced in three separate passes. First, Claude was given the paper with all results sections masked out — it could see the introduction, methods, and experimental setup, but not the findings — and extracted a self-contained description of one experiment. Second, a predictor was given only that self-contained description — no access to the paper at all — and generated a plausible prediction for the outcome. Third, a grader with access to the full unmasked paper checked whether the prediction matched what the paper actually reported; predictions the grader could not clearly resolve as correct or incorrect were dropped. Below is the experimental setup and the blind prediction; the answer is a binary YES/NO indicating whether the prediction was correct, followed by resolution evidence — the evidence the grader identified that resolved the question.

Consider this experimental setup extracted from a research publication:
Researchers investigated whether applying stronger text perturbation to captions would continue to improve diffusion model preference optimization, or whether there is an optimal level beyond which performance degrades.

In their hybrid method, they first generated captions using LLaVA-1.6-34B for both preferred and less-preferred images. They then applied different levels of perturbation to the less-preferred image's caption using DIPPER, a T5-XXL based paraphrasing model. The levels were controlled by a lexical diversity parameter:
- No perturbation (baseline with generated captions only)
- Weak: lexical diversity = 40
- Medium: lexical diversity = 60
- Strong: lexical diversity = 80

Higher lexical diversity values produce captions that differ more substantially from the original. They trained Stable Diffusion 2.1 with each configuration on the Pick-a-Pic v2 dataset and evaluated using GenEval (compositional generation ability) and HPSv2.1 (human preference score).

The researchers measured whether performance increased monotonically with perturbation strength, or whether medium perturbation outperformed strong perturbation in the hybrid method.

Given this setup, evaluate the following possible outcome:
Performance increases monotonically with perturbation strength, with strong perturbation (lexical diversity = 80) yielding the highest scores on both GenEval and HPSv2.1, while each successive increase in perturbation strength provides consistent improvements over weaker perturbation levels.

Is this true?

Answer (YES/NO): NO